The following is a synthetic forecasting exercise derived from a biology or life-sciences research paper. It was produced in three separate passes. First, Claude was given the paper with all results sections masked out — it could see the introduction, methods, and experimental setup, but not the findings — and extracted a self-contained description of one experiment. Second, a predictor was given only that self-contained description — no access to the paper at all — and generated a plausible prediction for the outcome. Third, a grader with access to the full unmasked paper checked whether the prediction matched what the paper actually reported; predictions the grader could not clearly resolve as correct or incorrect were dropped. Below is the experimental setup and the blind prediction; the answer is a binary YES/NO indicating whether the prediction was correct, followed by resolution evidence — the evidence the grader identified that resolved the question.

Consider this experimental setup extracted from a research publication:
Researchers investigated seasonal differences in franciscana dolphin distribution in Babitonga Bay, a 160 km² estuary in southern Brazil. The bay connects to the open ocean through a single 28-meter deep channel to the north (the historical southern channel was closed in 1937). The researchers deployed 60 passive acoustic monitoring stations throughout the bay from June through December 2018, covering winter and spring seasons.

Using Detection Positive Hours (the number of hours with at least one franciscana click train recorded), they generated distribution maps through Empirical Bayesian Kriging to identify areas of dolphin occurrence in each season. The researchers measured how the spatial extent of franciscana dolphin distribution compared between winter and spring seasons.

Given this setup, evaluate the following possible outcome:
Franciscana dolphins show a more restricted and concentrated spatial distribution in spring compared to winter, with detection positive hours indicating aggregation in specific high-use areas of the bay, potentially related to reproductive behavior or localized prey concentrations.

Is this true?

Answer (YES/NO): YES